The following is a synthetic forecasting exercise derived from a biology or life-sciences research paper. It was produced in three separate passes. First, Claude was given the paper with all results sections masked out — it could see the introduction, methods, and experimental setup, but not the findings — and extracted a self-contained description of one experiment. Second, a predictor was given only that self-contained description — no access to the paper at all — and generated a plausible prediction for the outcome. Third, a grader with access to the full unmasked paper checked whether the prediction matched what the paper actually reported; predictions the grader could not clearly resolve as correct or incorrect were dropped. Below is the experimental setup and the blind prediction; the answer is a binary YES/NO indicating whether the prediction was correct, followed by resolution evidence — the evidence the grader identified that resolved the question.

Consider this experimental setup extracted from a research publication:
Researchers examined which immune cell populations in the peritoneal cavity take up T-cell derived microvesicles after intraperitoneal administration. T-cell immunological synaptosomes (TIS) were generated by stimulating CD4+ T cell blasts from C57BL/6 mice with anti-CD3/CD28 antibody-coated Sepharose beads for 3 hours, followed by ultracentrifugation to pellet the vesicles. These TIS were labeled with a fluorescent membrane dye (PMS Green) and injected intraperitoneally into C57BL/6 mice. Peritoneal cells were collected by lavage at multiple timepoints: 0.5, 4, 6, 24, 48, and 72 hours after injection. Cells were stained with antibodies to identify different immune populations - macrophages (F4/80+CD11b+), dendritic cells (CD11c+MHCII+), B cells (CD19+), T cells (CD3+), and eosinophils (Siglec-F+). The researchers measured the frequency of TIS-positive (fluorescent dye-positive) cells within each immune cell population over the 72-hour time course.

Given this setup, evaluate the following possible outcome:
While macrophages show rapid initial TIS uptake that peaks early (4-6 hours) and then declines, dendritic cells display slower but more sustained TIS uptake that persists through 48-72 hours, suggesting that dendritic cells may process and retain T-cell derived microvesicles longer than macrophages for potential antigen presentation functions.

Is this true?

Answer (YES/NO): NO